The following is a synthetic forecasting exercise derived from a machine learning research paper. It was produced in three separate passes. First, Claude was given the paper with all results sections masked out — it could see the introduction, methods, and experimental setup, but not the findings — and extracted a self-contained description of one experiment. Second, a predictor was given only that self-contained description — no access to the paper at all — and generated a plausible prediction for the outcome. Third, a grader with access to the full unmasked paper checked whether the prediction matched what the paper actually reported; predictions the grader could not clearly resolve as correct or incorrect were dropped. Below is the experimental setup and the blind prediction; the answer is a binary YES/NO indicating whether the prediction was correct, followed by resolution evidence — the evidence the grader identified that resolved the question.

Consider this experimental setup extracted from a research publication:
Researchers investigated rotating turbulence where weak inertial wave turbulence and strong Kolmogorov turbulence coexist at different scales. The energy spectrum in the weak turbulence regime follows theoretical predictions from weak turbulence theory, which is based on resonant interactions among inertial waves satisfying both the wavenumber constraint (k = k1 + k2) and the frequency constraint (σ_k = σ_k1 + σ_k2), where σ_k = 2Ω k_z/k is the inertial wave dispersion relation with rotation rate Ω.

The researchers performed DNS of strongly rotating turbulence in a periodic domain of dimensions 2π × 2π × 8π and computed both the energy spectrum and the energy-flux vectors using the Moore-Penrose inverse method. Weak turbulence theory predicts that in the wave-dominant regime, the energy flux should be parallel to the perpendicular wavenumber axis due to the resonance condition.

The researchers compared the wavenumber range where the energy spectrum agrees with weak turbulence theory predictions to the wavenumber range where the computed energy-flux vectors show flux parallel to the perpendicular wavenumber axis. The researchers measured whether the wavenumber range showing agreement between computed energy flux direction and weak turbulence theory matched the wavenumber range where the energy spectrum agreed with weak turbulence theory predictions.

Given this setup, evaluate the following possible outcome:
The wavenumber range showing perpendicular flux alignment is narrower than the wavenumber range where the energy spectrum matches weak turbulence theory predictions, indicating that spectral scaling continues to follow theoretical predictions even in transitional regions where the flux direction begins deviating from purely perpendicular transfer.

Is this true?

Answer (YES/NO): NO